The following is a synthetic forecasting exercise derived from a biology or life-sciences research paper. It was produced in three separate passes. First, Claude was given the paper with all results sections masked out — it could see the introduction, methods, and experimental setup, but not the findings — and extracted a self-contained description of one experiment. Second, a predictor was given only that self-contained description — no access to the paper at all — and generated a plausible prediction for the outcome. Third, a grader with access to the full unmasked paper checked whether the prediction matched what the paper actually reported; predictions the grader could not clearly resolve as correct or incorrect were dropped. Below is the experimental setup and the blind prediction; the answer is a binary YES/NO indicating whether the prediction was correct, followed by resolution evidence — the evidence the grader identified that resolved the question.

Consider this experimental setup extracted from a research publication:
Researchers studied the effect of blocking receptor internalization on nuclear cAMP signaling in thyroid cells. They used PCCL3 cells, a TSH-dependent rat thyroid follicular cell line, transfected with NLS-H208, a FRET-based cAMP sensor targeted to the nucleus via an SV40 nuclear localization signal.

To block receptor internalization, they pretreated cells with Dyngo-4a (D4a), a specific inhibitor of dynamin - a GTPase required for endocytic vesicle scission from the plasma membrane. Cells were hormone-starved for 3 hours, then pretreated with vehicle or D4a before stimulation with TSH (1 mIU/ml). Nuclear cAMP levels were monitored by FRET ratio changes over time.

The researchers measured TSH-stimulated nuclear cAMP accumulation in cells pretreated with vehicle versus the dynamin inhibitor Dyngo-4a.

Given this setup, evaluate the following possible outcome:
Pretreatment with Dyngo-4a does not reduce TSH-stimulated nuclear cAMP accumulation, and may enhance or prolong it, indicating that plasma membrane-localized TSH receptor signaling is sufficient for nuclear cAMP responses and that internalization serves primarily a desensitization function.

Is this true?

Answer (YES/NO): NO